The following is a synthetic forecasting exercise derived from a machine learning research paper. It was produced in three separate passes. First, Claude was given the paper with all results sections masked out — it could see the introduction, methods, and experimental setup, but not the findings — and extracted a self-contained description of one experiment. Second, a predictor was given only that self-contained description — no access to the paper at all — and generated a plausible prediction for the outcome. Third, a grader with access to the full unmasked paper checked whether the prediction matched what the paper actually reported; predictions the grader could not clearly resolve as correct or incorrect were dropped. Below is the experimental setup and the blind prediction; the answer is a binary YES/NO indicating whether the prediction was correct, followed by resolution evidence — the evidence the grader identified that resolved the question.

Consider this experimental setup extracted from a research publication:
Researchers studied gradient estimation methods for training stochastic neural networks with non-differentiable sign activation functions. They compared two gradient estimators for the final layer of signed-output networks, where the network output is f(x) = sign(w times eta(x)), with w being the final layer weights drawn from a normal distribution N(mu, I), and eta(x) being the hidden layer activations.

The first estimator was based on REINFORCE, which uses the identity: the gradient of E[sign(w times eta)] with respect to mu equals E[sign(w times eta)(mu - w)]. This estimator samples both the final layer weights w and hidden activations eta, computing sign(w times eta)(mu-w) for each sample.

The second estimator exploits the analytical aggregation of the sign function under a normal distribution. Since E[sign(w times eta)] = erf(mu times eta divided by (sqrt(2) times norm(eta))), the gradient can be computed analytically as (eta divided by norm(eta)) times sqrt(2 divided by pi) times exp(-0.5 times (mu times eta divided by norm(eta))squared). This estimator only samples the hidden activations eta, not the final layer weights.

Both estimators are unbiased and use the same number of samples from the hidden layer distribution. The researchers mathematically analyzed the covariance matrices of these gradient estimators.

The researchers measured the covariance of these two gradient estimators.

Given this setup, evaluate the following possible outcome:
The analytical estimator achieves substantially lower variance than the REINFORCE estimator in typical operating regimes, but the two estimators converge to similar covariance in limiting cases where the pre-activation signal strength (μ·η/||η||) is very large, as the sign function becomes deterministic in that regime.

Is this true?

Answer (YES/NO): NO